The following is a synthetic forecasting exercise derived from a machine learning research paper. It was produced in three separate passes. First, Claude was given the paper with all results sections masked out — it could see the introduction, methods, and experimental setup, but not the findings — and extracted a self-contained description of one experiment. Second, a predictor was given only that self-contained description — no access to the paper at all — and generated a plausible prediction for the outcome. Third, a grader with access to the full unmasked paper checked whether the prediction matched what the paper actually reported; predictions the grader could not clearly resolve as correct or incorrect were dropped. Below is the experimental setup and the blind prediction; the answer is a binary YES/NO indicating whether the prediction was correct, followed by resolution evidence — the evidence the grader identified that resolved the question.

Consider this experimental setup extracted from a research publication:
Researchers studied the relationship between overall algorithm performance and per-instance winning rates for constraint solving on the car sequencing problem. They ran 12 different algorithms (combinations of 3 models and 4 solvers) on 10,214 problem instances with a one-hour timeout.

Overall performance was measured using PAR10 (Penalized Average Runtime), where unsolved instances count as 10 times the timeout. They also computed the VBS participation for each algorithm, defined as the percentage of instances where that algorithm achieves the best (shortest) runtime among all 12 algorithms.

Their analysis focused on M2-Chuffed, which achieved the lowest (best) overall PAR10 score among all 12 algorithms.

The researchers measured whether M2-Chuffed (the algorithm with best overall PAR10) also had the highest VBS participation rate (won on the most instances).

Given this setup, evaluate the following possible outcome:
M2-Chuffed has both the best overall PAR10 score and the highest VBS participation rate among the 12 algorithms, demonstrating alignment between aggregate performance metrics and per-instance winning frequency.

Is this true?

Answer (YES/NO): NO